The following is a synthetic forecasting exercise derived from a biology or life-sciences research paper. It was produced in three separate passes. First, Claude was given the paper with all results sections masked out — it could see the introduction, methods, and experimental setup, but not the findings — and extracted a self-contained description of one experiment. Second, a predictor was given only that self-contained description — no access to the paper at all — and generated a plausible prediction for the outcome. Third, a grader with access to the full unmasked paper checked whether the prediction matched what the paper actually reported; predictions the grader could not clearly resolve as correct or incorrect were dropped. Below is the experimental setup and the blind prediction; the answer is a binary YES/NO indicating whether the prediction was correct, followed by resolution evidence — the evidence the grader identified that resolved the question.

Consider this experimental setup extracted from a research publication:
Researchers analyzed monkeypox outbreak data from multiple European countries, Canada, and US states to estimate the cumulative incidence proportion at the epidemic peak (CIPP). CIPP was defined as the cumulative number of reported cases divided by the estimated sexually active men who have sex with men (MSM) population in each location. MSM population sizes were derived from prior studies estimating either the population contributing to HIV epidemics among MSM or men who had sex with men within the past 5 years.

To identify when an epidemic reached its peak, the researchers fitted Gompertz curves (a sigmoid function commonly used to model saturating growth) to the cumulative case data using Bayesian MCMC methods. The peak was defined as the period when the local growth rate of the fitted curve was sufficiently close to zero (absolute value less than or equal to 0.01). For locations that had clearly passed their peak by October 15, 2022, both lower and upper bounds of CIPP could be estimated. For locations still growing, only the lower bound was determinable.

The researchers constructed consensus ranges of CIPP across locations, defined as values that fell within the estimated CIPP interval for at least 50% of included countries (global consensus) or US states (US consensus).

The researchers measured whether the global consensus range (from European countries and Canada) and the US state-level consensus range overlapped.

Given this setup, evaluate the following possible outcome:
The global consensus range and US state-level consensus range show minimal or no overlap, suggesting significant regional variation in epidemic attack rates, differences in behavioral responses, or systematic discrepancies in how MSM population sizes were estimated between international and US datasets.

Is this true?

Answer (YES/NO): NO